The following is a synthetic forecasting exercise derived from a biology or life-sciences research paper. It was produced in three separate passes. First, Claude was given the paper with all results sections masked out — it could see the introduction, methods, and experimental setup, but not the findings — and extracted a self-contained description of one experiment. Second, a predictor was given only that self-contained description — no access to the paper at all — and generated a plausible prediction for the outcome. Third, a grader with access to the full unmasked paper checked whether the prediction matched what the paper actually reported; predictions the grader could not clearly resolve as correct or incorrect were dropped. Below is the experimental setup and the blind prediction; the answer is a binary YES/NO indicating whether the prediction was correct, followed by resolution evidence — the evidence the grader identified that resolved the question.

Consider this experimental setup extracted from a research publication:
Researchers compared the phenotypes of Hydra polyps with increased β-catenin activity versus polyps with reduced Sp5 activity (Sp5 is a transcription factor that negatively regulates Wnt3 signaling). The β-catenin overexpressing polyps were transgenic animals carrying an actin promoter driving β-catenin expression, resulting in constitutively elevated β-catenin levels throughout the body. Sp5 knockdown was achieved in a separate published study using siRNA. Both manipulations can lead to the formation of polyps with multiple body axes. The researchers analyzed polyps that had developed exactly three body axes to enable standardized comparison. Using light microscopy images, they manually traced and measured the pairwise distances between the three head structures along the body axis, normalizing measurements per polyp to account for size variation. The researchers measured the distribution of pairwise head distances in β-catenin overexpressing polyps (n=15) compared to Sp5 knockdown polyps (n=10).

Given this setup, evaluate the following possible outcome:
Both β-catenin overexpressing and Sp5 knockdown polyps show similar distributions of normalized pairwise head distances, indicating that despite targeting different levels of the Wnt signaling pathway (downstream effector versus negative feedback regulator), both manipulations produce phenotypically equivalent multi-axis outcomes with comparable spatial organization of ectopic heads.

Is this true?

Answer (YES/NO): NO